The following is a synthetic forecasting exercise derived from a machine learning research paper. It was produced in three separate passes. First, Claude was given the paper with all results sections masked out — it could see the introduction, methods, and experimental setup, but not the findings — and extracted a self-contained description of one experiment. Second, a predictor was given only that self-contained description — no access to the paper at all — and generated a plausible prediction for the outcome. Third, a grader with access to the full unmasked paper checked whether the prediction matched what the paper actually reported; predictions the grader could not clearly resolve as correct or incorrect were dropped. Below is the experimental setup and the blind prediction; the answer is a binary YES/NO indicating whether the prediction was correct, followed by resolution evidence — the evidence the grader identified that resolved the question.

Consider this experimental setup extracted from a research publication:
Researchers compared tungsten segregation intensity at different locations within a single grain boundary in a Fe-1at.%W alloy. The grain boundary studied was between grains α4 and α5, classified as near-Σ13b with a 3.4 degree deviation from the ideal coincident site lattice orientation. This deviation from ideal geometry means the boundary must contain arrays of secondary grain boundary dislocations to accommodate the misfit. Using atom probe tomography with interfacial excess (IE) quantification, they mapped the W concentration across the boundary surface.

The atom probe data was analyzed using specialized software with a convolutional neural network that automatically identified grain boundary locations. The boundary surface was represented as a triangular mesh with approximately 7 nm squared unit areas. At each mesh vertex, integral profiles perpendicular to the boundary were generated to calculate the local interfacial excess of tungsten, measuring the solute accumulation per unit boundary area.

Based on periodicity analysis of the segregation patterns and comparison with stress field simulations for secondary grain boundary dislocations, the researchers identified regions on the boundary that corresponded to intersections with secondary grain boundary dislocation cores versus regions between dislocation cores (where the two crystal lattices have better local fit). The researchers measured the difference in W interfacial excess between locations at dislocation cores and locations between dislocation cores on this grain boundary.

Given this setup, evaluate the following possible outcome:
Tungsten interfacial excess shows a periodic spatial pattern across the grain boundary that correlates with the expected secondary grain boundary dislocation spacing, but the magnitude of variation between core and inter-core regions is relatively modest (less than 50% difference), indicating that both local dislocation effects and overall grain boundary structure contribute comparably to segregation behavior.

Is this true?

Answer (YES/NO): NO